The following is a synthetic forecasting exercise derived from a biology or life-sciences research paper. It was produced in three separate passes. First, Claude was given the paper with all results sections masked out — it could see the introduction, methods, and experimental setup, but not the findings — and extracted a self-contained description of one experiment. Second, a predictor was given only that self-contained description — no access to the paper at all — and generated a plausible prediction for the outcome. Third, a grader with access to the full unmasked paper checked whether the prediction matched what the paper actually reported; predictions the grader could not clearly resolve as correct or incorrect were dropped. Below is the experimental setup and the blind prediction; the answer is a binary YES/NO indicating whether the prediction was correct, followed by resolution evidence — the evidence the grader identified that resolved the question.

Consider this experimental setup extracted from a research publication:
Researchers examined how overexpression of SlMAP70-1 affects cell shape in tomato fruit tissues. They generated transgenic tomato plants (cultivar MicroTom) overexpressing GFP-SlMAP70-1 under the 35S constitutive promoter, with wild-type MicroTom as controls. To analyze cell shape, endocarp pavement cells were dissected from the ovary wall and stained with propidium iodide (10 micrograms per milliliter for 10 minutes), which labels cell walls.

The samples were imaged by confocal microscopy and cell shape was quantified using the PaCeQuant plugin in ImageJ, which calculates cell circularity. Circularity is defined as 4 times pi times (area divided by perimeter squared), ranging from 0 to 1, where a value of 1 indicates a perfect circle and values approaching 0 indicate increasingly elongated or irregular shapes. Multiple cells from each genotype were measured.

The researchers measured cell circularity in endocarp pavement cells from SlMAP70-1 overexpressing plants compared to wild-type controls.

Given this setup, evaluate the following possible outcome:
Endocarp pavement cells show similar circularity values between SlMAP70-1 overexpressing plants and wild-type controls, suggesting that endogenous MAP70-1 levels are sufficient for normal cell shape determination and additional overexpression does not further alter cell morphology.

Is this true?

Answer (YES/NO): NO